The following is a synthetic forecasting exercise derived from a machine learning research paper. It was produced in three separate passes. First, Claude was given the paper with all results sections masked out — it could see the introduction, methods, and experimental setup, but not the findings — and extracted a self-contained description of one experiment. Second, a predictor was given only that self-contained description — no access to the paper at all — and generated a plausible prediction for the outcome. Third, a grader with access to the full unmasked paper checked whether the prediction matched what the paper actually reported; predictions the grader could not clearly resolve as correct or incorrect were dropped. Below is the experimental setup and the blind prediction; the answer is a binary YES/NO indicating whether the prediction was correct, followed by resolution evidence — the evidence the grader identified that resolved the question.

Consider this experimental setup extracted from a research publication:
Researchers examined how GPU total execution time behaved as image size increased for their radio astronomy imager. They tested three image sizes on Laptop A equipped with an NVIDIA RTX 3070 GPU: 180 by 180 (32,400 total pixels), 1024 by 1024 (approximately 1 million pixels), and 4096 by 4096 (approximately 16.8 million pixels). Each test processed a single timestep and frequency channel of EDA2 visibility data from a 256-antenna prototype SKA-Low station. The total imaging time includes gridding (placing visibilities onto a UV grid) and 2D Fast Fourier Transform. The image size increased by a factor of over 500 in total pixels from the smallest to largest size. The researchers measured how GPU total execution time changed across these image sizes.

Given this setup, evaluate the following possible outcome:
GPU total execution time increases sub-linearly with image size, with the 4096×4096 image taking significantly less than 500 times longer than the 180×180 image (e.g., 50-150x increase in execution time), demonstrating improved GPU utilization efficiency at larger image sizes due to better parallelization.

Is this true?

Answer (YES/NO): NO